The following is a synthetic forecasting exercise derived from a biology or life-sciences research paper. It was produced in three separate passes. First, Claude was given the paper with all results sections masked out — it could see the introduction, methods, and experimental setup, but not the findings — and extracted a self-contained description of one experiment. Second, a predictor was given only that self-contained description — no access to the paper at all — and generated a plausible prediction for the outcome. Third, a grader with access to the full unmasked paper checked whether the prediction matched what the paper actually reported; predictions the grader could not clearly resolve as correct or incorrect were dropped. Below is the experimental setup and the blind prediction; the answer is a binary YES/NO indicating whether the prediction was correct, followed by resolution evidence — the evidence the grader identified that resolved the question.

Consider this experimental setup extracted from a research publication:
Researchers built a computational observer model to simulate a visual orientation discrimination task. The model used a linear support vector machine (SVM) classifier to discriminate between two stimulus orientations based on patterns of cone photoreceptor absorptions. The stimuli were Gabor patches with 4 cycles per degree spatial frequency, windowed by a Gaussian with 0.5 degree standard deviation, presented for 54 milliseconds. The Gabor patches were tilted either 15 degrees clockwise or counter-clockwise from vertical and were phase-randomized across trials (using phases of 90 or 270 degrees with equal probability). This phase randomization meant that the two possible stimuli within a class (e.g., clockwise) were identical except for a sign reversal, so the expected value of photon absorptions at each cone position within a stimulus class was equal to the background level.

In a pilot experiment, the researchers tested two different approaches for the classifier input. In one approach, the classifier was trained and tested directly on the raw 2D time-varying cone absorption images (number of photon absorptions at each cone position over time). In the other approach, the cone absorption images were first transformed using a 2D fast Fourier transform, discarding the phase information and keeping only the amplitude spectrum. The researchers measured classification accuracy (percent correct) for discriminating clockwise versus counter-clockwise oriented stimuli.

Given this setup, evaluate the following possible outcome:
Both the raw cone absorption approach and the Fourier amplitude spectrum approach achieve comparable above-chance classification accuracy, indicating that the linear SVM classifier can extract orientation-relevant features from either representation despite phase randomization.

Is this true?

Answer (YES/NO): NO